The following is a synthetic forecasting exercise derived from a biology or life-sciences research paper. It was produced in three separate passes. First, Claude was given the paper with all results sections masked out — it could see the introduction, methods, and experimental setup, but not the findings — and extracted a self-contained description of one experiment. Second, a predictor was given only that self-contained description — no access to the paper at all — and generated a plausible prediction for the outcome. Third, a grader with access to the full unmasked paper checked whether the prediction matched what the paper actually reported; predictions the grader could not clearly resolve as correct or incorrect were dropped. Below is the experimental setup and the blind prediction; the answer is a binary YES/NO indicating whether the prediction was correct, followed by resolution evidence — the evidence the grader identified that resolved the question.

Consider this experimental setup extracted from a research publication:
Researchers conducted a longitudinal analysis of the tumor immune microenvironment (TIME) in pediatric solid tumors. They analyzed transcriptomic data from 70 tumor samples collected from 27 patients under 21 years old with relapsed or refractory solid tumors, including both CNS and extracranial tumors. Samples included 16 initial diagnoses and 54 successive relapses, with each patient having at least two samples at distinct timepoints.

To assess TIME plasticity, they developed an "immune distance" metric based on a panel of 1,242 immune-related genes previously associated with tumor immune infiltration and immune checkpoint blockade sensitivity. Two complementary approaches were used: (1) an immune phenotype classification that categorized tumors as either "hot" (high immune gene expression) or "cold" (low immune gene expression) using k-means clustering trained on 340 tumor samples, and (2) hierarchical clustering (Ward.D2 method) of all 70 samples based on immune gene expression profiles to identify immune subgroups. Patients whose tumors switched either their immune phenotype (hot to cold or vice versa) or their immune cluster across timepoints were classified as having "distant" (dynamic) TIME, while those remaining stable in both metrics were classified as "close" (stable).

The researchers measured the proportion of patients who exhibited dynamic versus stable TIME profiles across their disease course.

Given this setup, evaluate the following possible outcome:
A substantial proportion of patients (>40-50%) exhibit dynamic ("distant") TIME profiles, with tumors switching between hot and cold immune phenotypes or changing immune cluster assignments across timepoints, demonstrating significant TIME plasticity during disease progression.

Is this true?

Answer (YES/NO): YES